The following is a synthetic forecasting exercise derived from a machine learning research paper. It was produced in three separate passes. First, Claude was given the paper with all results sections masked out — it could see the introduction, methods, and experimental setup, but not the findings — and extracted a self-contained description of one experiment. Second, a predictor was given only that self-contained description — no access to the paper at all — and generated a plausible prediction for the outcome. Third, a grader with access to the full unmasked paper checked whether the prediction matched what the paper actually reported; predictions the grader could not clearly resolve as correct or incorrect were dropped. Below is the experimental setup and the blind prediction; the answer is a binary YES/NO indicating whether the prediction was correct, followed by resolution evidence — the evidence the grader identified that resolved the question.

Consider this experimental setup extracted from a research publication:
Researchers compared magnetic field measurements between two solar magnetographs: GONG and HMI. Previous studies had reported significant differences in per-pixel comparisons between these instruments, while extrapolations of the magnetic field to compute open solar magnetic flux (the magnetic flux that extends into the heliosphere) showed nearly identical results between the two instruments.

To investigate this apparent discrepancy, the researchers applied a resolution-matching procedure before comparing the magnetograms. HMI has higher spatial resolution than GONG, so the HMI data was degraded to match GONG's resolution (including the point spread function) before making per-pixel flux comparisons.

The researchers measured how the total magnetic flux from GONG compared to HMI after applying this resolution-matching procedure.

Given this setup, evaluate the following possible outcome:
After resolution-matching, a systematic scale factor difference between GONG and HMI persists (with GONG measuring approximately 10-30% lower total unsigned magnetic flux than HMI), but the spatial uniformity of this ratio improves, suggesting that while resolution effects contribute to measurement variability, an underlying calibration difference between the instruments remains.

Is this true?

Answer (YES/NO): NO